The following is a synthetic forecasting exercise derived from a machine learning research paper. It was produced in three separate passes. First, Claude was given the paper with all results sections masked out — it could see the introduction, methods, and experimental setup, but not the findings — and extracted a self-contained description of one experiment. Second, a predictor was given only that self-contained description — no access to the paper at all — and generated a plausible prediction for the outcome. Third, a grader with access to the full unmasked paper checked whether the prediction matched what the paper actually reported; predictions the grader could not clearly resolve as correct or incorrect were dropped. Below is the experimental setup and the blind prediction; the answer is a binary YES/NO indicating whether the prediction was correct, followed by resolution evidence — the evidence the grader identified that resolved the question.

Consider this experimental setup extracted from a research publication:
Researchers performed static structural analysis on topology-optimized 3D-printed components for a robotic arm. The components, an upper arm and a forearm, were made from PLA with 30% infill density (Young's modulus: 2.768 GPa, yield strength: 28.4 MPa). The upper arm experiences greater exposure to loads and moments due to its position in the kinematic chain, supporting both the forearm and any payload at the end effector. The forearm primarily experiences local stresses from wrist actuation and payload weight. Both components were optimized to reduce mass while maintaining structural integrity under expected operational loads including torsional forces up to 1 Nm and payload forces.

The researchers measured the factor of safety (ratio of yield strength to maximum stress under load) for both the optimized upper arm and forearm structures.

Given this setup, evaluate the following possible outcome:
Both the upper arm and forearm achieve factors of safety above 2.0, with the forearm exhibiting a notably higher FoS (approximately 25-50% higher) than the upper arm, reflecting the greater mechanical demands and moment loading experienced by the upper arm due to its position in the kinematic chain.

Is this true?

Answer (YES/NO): NO